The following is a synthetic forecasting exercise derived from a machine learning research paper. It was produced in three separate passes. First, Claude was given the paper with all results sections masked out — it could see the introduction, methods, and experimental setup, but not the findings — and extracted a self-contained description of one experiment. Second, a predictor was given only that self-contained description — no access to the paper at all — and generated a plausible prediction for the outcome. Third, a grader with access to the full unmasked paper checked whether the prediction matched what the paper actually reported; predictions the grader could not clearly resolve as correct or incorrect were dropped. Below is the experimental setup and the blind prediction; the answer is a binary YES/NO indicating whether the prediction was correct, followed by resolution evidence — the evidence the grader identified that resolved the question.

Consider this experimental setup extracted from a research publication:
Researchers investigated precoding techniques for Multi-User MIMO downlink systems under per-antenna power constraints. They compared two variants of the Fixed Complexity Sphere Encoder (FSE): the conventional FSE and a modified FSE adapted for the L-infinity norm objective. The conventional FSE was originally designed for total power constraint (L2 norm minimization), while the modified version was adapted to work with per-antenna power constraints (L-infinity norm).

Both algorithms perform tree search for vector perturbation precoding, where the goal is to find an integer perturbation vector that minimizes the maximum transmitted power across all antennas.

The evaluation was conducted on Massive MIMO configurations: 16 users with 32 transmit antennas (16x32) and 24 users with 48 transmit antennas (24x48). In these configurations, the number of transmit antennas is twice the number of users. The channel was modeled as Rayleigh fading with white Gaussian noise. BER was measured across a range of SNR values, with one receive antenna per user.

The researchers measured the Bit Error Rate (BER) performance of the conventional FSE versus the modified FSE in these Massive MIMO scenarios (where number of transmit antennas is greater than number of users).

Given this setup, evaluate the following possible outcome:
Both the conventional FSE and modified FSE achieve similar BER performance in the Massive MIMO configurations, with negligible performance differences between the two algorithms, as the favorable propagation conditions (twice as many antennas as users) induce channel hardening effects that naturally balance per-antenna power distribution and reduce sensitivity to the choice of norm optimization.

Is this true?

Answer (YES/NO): NO